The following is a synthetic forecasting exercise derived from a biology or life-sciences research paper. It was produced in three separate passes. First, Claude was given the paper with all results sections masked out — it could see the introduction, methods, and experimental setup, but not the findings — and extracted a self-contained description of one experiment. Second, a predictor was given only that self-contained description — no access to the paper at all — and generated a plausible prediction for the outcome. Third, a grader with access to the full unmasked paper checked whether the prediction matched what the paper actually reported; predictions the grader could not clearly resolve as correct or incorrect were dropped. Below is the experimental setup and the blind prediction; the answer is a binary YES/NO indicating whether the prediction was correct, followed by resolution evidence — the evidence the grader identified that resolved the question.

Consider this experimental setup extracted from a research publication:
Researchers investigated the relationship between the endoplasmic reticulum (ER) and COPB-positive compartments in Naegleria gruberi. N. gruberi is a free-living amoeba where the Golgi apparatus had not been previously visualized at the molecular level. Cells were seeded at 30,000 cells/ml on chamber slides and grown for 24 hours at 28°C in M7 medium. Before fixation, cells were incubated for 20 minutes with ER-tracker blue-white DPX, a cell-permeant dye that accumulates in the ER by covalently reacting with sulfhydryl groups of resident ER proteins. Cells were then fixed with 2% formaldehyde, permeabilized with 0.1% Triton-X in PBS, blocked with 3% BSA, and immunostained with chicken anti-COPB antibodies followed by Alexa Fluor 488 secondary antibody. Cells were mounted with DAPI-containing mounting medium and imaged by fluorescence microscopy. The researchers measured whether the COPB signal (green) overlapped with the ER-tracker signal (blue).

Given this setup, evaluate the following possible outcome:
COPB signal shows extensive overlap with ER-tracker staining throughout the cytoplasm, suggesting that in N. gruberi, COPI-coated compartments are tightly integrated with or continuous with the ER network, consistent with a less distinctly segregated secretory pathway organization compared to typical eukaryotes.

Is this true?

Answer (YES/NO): NO